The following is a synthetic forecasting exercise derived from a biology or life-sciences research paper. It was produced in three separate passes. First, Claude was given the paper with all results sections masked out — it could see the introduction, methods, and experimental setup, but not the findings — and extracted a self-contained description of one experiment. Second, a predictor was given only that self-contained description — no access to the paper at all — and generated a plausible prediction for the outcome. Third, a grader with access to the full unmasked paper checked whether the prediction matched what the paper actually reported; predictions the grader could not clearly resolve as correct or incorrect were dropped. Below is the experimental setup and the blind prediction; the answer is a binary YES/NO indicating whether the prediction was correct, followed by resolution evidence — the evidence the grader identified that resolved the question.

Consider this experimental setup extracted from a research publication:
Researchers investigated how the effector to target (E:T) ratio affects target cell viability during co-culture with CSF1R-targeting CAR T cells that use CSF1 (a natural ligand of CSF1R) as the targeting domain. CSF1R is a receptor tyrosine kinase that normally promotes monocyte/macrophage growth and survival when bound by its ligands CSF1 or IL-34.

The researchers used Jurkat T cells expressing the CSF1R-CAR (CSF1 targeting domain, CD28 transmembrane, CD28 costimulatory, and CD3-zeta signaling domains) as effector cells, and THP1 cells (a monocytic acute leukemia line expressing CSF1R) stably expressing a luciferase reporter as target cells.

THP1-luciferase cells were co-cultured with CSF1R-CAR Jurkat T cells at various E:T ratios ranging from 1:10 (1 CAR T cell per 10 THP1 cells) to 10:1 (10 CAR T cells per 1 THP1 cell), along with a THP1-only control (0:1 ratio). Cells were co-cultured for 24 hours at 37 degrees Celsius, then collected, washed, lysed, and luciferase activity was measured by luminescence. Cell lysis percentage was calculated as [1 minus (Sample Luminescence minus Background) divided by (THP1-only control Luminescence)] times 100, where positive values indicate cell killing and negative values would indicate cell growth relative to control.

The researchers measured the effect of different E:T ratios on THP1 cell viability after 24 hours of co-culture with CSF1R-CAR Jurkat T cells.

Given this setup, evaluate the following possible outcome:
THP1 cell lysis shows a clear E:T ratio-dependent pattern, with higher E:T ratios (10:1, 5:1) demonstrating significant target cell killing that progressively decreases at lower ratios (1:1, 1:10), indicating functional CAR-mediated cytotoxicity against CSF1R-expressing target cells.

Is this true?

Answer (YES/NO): NO